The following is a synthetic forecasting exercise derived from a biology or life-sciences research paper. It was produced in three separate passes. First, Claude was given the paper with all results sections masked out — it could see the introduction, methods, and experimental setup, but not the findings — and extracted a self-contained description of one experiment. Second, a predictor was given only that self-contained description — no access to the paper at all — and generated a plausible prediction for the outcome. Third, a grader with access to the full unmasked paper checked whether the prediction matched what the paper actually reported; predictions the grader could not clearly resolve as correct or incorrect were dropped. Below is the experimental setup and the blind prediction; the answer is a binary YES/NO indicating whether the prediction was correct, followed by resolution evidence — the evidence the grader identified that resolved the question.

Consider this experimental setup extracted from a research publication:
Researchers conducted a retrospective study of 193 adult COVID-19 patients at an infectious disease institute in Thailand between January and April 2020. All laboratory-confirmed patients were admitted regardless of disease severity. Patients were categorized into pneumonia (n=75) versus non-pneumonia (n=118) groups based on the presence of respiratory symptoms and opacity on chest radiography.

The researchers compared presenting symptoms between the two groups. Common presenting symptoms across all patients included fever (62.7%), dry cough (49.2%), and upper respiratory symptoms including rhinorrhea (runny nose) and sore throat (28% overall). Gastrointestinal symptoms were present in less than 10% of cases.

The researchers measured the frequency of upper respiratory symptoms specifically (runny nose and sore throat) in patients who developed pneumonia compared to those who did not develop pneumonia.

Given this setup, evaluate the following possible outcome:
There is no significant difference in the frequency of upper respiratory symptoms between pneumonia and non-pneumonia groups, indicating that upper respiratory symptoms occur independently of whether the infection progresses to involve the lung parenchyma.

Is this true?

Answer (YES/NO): NO